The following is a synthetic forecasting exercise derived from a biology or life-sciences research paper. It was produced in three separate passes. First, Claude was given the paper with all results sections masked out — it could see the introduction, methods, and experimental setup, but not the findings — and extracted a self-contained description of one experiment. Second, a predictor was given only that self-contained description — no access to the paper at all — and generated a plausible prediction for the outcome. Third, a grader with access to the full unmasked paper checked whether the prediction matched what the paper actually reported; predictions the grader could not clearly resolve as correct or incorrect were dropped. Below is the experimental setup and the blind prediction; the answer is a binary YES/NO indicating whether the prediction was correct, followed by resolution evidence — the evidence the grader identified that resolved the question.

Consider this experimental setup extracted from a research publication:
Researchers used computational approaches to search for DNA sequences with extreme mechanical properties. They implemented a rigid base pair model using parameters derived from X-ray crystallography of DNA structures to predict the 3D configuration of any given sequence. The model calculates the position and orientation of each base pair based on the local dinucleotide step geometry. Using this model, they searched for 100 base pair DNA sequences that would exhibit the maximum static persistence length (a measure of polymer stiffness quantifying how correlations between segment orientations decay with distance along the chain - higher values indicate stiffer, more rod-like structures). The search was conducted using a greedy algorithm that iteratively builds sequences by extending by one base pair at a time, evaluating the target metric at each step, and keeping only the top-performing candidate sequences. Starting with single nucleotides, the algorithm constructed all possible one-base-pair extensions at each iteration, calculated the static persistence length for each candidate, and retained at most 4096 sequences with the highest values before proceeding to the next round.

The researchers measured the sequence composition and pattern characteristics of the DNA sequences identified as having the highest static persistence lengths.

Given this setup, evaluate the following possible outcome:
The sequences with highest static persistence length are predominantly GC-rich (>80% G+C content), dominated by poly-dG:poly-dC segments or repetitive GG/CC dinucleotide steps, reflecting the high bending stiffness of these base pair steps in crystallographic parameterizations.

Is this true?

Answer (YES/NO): NO